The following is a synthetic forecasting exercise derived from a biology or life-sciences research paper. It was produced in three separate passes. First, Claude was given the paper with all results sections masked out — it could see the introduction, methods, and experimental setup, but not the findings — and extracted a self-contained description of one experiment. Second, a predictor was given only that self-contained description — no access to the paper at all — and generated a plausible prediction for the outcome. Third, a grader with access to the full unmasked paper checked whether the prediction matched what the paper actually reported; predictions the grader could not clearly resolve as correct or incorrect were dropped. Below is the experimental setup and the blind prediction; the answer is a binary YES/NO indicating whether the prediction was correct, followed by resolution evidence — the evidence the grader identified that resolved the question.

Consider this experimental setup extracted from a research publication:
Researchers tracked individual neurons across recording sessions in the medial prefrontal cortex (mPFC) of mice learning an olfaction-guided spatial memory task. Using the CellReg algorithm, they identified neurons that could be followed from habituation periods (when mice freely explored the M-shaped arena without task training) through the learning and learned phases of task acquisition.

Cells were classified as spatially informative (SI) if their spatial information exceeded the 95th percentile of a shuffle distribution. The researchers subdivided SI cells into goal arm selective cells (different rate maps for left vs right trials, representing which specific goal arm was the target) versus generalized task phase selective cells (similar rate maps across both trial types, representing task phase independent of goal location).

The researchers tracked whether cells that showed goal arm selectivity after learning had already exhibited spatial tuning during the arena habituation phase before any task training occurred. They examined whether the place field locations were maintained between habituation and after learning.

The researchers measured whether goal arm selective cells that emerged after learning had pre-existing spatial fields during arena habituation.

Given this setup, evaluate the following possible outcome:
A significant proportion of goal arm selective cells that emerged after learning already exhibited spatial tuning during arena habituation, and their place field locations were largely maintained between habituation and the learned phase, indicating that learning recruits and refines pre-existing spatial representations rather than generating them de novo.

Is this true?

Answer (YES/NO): NO